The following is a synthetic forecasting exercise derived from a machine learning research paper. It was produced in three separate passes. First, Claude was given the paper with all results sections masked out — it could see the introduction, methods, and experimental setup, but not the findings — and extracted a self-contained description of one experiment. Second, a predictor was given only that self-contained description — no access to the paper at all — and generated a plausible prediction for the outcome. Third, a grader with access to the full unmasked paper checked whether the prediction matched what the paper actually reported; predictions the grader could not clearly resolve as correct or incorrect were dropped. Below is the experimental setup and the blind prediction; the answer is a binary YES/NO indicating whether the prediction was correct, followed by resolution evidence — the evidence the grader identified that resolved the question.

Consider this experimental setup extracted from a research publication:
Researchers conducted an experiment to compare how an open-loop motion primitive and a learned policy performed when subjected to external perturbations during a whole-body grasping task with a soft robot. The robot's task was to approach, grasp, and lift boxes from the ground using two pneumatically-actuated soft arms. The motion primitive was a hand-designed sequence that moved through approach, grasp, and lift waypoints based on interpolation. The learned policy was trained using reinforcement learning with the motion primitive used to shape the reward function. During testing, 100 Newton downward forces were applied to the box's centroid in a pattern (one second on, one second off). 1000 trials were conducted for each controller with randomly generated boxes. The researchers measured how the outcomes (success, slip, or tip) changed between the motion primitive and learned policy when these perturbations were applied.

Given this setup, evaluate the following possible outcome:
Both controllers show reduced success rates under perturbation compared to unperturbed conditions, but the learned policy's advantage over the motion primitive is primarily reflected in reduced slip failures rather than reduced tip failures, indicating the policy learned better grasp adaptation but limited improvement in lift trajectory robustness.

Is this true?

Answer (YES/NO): YES